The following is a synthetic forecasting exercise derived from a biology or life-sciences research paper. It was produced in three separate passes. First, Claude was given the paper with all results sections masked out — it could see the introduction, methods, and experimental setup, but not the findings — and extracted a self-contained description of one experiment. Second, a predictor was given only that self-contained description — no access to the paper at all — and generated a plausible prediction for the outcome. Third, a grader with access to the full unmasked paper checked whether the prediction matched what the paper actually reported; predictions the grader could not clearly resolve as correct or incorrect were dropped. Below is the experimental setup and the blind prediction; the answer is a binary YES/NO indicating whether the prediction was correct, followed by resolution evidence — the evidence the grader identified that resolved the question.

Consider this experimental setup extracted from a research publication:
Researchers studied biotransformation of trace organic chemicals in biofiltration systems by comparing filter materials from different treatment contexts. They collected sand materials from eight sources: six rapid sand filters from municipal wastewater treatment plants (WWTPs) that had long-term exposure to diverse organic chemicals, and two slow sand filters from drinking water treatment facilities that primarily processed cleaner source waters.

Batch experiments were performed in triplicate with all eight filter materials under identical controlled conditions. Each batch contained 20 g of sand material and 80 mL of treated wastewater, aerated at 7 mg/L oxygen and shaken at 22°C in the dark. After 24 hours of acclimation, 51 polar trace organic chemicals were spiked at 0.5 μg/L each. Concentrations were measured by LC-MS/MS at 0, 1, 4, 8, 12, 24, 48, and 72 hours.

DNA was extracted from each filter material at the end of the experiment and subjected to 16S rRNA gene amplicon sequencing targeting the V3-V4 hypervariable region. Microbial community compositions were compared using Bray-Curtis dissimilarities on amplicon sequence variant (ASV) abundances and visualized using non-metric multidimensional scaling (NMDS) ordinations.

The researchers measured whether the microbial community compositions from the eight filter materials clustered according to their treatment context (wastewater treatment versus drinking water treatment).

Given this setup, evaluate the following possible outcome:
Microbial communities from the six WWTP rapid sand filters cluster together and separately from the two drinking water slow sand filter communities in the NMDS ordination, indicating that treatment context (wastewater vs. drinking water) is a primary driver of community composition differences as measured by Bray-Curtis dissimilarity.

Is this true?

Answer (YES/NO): NO